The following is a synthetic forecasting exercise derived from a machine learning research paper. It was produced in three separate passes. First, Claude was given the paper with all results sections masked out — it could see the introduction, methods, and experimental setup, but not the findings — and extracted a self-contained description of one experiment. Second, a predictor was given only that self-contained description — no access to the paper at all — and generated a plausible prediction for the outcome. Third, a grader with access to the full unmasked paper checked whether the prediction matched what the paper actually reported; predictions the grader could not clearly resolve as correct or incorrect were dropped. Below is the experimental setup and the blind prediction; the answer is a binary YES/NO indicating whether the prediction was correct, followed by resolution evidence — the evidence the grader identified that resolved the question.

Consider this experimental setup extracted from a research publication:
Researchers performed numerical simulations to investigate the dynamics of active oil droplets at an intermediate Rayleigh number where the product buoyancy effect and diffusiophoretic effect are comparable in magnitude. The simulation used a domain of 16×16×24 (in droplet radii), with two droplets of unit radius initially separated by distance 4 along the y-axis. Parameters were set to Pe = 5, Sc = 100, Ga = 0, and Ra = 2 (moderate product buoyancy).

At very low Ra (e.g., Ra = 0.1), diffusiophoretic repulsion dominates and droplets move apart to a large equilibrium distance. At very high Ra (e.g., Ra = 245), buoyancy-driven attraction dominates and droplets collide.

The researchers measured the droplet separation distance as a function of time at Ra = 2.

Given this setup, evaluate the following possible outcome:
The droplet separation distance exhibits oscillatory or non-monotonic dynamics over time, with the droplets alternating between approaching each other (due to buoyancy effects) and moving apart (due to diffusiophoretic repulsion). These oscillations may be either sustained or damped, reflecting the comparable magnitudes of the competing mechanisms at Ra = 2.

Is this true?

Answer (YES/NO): NO